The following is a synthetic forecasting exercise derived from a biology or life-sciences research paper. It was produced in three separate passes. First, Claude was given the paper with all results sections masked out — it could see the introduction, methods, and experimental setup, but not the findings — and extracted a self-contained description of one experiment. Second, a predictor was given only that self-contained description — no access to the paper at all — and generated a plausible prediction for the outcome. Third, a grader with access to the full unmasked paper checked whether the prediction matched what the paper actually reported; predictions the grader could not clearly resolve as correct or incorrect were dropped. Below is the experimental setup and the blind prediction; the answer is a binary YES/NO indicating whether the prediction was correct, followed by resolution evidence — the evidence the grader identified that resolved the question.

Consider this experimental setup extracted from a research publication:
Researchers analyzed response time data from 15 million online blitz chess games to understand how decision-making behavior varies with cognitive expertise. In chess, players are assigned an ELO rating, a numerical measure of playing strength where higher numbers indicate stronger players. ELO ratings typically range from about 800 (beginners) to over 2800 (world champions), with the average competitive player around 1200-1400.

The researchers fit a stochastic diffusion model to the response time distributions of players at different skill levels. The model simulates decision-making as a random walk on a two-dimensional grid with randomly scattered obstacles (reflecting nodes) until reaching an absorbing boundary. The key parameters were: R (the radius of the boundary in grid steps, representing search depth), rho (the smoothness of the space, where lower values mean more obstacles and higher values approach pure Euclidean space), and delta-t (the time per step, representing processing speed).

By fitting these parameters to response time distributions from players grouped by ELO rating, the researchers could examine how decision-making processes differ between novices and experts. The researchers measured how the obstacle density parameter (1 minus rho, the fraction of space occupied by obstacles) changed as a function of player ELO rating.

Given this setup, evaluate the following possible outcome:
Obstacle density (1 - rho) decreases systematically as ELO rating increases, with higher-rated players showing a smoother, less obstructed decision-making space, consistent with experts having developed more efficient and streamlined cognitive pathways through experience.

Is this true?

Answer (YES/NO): NO